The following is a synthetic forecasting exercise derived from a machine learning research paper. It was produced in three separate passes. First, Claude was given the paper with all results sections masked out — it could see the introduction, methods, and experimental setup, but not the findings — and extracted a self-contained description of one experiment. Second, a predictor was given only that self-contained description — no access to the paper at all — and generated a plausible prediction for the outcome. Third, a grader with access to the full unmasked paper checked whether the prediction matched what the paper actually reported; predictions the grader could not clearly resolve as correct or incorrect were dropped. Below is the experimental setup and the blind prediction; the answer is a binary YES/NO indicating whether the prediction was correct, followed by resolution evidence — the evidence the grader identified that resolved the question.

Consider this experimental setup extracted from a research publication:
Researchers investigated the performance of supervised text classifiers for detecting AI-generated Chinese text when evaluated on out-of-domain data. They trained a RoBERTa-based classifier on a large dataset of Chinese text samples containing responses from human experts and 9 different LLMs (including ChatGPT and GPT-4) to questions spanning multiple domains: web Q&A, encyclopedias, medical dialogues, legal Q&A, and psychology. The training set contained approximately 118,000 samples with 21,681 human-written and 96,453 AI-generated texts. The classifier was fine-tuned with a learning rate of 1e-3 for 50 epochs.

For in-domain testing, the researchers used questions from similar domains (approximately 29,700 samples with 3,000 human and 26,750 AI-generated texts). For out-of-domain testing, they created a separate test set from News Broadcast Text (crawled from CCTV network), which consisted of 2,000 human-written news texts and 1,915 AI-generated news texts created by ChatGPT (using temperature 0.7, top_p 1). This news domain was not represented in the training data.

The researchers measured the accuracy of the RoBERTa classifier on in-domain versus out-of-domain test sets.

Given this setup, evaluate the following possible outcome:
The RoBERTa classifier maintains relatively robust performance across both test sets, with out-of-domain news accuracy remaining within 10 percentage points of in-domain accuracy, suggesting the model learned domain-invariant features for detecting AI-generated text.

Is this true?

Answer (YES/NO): NO